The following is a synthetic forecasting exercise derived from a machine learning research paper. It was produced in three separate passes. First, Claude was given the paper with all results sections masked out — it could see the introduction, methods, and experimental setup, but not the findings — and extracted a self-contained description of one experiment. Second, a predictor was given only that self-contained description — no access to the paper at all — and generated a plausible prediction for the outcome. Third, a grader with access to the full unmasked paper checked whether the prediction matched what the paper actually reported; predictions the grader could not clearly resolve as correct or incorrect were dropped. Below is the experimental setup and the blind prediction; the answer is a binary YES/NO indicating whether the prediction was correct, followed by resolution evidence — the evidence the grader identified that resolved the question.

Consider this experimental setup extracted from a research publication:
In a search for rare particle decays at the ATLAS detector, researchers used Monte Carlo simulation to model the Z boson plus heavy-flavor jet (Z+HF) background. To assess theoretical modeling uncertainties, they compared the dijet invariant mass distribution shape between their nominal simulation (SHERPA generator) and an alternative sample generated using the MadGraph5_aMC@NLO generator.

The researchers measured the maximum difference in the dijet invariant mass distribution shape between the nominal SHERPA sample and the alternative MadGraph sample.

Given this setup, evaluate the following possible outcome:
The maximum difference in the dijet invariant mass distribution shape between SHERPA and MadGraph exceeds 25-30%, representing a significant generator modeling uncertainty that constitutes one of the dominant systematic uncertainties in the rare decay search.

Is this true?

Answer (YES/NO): NO